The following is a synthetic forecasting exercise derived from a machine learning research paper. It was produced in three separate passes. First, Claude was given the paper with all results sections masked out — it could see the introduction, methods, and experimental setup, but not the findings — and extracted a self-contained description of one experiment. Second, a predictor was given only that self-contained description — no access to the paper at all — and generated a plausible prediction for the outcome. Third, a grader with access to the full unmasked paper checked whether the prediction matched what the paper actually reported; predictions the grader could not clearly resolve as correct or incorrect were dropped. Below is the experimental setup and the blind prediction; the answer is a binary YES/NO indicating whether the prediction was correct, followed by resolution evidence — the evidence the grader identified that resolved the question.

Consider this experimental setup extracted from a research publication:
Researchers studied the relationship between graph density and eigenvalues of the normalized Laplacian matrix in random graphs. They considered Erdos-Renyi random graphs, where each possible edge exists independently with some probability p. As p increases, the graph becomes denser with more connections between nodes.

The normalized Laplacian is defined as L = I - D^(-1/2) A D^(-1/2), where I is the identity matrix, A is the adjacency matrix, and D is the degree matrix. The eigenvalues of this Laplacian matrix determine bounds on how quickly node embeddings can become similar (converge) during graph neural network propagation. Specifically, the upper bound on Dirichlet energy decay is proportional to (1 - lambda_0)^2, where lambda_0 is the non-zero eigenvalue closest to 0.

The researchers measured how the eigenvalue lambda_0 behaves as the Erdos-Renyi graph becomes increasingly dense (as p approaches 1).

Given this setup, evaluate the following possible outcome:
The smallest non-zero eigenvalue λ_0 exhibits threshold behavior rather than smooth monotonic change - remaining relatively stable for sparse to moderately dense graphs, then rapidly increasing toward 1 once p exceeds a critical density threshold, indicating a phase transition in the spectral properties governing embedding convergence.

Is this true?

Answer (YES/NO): NO